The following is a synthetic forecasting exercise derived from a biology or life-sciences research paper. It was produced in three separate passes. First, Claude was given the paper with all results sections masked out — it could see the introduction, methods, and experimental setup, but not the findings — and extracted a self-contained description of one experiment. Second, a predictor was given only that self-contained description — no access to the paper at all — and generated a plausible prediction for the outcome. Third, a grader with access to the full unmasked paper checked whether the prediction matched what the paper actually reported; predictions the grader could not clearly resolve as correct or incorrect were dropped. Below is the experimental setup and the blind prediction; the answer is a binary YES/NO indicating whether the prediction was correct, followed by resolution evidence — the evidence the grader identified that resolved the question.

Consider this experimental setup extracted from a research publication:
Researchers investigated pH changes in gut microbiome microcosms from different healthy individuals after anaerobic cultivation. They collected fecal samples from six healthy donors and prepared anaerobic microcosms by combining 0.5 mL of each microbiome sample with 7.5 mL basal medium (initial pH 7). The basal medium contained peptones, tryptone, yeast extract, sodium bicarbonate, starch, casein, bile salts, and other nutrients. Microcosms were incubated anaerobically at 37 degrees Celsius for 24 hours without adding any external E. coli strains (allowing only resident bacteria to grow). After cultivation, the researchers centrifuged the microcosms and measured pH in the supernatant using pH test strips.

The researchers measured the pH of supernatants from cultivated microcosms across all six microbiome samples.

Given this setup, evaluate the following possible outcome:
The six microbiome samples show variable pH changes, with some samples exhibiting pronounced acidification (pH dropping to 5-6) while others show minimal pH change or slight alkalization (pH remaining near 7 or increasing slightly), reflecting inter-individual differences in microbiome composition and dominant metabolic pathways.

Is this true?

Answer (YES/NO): NO